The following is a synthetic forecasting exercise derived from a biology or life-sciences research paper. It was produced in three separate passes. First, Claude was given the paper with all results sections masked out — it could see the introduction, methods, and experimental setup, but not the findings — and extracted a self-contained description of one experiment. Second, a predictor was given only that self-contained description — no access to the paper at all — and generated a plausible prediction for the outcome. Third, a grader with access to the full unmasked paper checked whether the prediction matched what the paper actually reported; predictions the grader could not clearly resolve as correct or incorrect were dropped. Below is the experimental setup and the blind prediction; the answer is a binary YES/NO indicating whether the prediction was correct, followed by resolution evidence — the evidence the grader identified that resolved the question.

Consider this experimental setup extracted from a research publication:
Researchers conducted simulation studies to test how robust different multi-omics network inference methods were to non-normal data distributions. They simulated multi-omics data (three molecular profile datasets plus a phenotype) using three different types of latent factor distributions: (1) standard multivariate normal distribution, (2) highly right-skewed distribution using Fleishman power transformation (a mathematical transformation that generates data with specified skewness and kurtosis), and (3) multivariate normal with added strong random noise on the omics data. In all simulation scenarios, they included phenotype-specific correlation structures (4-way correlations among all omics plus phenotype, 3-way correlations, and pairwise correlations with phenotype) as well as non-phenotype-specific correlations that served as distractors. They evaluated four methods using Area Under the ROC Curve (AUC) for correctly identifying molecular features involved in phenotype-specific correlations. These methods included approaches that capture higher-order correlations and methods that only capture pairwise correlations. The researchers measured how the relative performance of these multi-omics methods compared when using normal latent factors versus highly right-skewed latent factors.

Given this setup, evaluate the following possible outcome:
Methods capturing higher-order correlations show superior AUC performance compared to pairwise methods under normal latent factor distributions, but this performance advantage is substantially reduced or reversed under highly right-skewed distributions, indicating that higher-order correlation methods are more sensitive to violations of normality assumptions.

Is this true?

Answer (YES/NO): NO